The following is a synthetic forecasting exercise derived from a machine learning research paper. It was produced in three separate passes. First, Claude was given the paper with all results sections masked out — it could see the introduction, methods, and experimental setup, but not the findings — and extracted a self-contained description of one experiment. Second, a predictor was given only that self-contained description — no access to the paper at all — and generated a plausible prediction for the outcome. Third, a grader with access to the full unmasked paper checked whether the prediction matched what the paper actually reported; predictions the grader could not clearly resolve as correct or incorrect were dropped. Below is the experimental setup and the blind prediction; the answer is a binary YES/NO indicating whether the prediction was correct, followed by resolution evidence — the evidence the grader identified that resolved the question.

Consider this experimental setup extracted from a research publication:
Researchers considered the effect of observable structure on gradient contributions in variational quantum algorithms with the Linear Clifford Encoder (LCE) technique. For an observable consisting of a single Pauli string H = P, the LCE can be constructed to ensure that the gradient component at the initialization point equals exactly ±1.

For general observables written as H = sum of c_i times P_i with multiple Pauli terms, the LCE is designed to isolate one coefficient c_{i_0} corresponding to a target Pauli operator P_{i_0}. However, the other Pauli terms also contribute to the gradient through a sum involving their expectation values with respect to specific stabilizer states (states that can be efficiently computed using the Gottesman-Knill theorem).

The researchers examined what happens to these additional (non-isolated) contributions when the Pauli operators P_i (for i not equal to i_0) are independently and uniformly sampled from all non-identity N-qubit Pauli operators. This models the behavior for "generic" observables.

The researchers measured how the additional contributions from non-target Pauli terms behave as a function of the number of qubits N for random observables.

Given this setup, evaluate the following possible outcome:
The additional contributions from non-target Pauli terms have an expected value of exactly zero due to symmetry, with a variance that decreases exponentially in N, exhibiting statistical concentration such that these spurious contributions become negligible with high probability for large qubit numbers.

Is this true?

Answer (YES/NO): NO